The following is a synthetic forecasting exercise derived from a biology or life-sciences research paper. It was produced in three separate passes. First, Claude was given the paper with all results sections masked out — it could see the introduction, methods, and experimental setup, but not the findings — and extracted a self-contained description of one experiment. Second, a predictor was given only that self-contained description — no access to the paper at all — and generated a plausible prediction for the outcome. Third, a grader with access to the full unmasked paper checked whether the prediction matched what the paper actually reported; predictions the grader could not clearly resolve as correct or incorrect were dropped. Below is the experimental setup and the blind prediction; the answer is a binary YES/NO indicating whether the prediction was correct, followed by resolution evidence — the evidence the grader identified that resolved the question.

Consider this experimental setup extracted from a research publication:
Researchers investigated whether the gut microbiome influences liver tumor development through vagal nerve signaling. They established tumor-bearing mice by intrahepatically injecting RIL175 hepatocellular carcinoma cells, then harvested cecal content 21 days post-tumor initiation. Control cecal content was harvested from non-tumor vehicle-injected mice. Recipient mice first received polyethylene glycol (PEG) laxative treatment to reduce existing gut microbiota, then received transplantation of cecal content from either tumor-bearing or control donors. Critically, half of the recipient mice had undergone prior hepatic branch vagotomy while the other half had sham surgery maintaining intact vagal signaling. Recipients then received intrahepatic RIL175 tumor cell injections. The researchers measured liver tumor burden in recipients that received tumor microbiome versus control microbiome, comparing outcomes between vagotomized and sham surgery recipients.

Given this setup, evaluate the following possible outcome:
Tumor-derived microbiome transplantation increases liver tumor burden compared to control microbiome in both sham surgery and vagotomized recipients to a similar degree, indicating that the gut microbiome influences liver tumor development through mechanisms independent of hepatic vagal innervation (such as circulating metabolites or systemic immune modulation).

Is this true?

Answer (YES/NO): NO